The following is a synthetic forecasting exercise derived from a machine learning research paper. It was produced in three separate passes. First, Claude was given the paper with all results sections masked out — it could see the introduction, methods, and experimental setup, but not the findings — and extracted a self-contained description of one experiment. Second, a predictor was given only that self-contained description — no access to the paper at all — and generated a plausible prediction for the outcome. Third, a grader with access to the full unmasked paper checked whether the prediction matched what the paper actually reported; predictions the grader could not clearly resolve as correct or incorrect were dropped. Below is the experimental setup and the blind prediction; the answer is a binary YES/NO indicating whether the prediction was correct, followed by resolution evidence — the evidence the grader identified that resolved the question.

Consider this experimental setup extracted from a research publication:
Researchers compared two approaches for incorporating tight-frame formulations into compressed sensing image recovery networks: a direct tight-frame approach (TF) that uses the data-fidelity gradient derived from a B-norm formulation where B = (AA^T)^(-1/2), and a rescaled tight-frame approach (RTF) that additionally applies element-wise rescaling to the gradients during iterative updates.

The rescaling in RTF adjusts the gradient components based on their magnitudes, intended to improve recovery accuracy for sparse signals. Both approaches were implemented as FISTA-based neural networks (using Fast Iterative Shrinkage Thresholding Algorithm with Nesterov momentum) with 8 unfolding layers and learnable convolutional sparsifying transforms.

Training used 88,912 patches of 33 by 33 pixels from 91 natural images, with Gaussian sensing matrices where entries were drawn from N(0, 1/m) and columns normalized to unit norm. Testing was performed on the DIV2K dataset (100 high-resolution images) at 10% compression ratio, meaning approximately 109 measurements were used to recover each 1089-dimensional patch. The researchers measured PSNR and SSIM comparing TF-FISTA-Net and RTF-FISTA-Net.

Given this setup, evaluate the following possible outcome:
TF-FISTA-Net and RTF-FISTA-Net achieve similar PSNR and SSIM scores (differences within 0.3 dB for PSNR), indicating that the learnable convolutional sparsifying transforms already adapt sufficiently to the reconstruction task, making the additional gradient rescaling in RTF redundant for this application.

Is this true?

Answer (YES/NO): YES